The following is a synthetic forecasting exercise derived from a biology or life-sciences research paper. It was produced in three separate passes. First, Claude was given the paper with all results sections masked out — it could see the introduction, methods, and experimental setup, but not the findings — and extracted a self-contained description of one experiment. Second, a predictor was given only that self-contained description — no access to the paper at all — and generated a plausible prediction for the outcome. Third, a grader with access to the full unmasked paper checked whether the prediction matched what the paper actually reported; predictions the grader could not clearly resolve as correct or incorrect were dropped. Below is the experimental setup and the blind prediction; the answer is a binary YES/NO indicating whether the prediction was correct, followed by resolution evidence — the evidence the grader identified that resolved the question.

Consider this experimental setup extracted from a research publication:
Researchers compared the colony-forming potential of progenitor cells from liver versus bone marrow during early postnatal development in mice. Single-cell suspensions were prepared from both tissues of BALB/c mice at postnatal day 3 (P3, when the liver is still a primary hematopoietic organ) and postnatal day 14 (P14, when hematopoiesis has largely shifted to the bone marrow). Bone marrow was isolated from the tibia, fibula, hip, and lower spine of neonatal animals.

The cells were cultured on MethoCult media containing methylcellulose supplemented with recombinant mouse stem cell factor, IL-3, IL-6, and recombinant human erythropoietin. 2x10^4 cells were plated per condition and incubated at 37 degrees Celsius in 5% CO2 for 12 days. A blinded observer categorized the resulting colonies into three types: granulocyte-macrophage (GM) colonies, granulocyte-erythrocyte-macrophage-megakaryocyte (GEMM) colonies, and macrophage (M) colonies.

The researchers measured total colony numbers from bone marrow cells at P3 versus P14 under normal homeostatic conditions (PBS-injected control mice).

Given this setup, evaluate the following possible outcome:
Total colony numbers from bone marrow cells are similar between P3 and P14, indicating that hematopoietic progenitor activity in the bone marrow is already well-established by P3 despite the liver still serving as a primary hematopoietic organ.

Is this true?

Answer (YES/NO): NO